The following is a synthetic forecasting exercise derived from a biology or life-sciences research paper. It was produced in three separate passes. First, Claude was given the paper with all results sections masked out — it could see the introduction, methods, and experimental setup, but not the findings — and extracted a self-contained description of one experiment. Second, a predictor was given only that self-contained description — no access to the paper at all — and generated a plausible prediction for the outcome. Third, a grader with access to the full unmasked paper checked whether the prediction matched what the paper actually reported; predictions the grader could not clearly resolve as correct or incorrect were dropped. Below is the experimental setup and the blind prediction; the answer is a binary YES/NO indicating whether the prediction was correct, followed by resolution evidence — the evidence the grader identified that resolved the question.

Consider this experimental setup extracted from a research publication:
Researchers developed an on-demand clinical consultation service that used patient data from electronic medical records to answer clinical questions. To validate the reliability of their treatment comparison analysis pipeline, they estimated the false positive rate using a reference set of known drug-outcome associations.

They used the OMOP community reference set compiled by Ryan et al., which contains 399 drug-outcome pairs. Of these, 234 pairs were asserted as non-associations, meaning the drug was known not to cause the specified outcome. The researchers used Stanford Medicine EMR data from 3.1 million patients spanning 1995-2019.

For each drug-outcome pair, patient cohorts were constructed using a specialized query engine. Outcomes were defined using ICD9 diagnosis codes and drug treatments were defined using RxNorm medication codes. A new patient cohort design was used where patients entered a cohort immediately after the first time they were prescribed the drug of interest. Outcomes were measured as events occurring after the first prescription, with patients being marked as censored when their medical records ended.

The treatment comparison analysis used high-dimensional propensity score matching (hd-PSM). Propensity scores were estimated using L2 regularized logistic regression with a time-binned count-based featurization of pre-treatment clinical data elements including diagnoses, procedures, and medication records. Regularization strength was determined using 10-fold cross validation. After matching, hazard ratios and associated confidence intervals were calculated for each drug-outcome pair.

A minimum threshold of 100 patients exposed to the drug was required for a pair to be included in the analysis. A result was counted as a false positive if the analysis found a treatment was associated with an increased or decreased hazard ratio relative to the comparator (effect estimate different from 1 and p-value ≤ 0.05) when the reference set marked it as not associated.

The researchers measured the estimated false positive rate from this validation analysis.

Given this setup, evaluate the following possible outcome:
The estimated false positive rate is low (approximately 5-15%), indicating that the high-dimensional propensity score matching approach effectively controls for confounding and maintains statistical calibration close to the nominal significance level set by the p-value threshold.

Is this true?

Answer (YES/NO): NO